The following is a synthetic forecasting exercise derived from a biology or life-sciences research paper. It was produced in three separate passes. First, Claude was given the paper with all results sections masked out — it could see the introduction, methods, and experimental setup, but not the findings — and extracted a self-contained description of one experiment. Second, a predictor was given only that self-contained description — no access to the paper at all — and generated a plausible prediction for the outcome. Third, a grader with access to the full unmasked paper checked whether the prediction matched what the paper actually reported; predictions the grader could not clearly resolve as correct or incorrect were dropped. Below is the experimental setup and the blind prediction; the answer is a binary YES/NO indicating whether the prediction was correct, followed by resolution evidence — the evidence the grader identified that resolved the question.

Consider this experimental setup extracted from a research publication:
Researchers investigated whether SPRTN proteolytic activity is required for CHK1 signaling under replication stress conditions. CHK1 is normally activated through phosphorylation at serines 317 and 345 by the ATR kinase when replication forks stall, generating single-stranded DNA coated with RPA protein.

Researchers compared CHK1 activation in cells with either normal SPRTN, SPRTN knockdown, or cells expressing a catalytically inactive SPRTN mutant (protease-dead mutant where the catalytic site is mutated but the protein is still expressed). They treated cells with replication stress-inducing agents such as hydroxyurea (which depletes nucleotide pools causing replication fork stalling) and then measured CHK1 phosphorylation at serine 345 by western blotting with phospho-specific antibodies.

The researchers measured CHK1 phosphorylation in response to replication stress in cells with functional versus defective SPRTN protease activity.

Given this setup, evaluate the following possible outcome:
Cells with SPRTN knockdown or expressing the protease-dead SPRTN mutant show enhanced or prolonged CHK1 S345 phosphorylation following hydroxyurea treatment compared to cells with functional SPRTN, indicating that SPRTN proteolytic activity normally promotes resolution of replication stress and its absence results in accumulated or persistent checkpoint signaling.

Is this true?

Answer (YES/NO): NO